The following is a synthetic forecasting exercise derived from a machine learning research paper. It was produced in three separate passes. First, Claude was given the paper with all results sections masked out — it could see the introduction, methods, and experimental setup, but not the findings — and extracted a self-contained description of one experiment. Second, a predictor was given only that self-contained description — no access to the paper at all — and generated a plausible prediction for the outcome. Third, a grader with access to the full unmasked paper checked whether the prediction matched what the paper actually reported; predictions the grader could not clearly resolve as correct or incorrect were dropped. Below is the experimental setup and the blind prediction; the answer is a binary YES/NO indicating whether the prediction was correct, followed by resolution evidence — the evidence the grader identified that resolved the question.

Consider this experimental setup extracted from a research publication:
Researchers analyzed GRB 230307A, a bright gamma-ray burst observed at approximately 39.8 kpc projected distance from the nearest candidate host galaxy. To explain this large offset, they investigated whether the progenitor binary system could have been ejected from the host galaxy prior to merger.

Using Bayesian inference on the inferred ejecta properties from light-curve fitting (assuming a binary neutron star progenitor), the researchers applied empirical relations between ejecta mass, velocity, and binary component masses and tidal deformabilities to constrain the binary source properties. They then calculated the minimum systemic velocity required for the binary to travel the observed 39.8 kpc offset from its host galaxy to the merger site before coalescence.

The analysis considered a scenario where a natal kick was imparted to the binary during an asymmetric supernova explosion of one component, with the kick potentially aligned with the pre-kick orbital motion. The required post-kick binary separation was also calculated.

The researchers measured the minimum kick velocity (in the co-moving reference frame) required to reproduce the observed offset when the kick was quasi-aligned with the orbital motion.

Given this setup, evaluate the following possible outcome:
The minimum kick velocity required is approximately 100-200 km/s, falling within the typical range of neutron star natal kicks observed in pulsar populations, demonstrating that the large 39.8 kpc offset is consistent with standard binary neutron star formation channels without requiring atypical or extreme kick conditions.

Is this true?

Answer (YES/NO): NO